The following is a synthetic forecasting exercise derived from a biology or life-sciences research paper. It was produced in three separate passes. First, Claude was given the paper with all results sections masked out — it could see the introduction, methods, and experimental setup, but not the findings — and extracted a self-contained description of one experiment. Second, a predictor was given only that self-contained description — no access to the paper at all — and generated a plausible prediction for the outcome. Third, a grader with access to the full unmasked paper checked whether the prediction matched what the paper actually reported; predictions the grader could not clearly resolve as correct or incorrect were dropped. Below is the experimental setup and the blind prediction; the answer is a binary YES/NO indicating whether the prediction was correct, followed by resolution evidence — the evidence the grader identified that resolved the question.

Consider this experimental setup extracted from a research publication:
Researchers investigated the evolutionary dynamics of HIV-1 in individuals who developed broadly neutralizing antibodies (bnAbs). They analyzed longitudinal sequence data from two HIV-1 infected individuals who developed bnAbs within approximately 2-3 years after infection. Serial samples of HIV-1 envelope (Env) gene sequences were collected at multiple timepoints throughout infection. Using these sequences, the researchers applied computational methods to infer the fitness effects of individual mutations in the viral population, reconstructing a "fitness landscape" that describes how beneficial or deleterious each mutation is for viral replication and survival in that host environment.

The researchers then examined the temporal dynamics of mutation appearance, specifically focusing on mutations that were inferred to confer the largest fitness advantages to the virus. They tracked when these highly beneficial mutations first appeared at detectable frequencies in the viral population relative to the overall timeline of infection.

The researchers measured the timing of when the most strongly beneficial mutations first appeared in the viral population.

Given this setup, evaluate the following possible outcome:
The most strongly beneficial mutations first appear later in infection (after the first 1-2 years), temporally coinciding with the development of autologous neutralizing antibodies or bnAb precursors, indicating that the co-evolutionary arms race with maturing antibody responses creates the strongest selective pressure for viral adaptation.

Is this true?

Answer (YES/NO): NO